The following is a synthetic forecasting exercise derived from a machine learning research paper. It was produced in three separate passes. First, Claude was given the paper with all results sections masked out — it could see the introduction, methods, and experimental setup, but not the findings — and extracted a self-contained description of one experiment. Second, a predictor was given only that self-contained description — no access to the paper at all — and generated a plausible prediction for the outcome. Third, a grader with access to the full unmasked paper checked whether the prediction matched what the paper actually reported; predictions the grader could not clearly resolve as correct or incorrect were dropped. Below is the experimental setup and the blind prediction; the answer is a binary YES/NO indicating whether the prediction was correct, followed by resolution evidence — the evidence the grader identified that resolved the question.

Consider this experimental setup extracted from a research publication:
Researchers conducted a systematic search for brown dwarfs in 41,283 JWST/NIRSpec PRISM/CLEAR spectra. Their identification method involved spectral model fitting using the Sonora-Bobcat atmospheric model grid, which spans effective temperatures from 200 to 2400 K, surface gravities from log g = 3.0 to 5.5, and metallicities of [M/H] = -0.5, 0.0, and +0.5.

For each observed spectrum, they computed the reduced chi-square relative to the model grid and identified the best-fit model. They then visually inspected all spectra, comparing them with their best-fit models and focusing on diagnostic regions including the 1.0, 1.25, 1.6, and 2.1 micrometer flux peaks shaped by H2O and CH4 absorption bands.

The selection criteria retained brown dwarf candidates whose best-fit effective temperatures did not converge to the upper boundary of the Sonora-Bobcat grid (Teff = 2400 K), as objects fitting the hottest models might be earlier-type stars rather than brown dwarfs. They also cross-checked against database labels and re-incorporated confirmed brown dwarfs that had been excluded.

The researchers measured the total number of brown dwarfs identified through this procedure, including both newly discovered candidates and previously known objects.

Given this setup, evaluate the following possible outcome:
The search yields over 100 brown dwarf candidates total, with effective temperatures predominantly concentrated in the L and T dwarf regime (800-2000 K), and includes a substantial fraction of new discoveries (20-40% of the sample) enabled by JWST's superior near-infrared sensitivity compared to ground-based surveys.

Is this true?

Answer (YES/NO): NO